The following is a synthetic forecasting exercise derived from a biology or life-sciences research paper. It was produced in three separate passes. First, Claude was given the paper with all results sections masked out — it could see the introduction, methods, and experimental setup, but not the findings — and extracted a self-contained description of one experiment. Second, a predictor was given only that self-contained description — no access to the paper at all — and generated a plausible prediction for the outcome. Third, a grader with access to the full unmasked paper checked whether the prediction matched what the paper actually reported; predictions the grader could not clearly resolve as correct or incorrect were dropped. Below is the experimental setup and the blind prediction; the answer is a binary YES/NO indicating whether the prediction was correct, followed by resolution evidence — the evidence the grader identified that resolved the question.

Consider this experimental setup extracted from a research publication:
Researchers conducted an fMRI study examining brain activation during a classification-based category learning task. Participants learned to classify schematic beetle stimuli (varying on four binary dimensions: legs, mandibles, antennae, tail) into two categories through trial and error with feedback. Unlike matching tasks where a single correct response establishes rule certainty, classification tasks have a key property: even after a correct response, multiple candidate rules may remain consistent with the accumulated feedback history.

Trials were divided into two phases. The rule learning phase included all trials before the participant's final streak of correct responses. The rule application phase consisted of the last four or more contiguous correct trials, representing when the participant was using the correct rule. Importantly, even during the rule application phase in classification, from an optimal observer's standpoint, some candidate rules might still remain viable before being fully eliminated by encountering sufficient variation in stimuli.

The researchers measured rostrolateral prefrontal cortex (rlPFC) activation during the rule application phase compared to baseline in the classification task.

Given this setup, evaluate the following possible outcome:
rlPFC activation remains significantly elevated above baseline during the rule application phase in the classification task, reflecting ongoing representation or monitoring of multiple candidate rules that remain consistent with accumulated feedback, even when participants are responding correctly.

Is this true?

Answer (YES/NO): YES